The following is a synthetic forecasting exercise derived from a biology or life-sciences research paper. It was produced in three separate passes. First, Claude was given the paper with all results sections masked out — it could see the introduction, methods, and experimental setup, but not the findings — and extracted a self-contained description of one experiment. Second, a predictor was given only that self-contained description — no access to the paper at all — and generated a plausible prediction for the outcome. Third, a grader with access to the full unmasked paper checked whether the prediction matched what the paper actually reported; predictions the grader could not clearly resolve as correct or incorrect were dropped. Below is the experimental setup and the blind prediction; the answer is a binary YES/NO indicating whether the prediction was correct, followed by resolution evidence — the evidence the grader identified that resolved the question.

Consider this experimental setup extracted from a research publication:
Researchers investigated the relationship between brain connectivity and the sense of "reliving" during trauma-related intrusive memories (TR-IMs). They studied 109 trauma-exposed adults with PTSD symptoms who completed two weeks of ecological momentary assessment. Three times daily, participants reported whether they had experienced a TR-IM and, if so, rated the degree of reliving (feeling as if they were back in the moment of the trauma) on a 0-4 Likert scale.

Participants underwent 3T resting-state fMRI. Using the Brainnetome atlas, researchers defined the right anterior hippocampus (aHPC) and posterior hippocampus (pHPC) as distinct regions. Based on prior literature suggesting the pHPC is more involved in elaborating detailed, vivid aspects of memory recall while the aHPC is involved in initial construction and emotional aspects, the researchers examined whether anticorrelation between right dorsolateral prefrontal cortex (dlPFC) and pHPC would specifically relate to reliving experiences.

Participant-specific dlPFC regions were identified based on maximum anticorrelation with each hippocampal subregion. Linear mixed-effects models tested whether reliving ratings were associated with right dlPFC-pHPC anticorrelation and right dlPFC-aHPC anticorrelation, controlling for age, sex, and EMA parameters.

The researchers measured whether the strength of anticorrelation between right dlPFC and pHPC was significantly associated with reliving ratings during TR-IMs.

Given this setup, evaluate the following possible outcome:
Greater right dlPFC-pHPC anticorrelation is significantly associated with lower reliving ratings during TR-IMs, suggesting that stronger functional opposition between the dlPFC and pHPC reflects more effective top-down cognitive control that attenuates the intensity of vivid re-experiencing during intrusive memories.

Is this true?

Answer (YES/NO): NO